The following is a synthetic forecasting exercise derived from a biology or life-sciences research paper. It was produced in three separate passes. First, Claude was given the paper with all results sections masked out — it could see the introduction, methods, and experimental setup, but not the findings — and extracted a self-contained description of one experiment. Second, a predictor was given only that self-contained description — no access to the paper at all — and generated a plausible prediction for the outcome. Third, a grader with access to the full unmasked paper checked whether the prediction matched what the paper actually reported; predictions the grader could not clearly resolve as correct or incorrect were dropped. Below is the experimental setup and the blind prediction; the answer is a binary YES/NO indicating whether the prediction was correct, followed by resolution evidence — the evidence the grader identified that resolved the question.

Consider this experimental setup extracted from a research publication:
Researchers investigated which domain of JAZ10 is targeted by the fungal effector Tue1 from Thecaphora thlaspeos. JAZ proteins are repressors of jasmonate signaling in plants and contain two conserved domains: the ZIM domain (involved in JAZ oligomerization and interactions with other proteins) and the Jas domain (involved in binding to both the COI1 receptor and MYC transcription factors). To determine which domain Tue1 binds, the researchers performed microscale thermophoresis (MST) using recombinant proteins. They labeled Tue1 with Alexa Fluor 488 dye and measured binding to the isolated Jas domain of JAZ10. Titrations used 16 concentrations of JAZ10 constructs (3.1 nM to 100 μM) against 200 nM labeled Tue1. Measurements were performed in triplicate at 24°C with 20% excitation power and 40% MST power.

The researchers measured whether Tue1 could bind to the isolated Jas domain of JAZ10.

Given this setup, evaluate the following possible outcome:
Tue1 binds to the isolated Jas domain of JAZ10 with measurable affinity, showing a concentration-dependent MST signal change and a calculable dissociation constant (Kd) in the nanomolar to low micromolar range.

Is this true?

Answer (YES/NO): NO